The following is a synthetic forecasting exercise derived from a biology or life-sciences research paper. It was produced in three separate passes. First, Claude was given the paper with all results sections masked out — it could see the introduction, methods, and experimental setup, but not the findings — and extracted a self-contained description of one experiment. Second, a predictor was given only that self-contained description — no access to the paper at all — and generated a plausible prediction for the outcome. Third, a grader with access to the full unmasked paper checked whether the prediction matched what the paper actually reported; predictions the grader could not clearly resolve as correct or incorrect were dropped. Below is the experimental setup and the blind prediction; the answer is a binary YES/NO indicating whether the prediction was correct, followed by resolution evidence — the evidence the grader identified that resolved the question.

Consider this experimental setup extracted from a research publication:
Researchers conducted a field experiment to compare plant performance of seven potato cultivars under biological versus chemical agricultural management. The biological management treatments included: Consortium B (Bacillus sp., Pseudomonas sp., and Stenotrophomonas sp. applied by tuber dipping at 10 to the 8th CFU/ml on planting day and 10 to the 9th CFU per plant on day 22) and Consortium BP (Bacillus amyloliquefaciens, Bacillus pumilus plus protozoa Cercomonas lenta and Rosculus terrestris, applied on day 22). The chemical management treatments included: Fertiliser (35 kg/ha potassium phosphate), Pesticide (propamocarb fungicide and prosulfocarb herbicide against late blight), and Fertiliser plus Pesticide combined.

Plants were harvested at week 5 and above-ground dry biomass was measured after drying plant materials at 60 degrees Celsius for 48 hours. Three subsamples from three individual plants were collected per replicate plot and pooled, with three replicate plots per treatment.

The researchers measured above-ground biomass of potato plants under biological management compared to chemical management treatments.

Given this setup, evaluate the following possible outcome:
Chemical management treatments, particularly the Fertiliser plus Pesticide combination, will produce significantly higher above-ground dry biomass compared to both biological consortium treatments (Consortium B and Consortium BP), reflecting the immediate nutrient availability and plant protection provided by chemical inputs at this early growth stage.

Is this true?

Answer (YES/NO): NO